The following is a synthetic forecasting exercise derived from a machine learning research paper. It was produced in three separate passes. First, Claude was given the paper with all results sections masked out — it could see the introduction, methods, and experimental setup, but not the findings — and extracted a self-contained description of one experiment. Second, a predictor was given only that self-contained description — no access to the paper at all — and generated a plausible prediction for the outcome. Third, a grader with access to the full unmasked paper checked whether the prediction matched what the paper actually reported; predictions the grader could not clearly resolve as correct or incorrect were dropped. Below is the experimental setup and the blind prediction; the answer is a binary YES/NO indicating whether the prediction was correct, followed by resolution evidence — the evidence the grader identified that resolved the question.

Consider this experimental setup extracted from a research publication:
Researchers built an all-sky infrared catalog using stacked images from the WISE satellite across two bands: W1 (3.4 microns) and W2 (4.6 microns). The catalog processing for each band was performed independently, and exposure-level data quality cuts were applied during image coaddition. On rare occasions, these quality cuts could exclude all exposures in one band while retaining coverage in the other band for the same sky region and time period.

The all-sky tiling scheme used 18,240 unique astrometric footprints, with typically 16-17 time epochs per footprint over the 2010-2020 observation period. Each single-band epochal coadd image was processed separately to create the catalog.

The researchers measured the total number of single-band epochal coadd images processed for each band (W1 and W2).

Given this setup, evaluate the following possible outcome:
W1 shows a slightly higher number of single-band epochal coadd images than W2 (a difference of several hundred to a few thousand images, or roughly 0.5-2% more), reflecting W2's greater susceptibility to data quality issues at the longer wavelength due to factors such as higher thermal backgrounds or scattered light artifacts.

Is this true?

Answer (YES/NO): NO